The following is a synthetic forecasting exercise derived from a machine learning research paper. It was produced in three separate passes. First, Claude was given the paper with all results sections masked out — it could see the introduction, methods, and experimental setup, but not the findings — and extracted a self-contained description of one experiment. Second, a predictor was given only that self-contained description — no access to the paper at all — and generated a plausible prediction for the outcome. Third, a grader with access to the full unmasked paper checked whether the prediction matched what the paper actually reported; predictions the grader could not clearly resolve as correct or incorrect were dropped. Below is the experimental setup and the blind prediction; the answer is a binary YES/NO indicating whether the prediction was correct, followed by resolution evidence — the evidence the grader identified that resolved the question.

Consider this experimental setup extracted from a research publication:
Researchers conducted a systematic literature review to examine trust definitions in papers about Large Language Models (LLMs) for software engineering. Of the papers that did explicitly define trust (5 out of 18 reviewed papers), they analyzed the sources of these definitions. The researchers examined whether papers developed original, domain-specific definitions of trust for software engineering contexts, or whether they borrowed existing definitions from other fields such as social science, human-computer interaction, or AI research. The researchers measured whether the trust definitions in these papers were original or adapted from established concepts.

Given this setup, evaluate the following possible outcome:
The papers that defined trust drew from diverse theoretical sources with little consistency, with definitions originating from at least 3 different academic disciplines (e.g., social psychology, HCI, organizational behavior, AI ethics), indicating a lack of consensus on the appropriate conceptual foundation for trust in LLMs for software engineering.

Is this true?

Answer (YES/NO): NO